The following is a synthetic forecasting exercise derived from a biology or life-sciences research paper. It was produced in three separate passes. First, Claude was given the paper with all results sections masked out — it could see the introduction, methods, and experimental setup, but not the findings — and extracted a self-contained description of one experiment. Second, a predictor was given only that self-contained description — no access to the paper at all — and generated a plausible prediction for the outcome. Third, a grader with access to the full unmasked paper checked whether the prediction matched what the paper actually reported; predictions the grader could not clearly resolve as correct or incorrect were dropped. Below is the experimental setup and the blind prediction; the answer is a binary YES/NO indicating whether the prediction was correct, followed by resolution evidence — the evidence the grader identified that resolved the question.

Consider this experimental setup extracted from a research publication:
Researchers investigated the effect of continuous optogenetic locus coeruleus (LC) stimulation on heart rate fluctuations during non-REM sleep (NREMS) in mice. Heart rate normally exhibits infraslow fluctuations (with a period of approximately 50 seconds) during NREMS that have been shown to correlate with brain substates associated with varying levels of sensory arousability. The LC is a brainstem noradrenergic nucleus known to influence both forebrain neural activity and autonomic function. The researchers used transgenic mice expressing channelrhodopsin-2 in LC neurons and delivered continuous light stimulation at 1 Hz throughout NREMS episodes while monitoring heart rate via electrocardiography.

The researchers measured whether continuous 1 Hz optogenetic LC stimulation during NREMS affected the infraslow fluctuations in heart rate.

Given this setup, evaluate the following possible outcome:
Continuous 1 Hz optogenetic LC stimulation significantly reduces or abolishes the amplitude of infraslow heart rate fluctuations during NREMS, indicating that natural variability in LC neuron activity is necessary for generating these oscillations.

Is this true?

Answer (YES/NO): YES